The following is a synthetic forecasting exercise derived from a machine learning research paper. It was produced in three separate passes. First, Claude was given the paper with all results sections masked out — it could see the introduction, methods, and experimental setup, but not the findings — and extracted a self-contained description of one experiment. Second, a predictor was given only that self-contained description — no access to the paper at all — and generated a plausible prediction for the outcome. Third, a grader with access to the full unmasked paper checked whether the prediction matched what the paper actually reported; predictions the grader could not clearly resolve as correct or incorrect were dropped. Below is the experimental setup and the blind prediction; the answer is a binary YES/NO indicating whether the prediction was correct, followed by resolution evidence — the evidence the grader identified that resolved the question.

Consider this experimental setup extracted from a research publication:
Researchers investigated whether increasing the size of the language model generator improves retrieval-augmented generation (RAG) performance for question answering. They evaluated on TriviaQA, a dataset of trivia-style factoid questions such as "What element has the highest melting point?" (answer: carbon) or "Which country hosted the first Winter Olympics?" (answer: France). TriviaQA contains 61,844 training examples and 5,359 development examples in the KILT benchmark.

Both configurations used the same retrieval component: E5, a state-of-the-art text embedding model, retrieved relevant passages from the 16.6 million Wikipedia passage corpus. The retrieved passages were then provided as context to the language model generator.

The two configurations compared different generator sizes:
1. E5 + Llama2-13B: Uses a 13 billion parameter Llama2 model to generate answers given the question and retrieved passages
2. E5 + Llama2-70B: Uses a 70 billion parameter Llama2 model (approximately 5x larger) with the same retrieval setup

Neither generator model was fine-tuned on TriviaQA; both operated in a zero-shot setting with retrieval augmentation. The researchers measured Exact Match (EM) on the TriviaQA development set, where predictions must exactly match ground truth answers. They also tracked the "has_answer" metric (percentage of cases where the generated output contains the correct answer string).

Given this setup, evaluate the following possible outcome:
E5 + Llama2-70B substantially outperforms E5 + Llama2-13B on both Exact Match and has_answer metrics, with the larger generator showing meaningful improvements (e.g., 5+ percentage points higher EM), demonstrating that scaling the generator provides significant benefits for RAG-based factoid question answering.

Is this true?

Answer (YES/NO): YES